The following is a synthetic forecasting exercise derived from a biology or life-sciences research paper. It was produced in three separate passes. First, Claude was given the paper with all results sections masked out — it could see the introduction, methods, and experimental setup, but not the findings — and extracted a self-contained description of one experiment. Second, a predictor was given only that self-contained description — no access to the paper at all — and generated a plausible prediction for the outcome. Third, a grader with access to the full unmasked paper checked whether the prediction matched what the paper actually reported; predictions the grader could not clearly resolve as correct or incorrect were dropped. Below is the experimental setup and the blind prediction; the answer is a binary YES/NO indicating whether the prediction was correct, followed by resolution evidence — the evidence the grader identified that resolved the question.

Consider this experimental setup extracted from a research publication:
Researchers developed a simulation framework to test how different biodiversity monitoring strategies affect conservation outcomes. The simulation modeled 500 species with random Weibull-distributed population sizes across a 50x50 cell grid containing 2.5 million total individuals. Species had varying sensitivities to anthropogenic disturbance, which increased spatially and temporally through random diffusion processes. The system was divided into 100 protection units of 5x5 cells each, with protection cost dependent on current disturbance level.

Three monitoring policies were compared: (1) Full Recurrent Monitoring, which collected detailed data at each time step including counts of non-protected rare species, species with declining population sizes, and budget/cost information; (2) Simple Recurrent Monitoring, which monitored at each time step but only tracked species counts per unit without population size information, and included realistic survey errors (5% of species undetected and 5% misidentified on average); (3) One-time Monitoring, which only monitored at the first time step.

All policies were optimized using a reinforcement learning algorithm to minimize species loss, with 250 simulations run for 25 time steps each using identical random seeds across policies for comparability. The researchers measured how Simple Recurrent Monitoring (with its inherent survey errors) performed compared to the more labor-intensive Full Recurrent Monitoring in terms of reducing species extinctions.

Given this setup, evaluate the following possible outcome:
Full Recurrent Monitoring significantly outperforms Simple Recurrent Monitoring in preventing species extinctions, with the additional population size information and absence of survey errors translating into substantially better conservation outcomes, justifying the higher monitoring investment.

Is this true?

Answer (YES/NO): NO